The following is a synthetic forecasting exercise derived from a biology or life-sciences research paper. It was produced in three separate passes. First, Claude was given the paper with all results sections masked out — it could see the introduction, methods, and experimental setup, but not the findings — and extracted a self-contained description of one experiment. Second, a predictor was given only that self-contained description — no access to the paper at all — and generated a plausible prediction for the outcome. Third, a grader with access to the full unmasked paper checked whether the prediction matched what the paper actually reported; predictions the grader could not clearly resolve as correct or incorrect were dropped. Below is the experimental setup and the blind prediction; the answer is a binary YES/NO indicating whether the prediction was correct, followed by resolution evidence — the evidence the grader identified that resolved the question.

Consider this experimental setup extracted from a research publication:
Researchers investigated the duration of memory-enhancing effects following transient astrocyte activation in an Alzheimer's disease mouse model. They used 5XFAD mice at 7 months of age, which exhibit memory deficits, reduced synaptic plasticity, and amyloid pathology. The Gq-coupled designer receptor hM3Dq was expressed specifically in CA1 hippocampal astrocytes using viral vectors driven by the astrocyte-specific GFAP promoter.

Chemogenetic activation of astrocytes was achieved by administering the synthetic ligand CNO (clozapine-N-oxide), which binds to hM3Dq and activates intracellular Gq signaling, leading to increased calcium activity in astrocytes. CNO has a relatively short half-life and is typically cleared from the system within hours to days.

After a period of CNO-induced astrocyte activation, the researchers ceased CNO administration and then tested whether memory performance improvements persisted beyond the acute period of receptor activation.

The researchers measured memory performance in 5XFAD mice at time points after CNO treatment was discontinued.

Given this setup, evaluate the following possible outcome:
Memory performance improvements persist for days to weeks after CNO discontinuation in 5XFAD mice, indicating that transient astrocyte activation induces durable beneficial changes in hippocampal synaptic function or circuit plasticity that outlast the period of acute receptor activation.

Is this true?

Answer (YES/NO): YES